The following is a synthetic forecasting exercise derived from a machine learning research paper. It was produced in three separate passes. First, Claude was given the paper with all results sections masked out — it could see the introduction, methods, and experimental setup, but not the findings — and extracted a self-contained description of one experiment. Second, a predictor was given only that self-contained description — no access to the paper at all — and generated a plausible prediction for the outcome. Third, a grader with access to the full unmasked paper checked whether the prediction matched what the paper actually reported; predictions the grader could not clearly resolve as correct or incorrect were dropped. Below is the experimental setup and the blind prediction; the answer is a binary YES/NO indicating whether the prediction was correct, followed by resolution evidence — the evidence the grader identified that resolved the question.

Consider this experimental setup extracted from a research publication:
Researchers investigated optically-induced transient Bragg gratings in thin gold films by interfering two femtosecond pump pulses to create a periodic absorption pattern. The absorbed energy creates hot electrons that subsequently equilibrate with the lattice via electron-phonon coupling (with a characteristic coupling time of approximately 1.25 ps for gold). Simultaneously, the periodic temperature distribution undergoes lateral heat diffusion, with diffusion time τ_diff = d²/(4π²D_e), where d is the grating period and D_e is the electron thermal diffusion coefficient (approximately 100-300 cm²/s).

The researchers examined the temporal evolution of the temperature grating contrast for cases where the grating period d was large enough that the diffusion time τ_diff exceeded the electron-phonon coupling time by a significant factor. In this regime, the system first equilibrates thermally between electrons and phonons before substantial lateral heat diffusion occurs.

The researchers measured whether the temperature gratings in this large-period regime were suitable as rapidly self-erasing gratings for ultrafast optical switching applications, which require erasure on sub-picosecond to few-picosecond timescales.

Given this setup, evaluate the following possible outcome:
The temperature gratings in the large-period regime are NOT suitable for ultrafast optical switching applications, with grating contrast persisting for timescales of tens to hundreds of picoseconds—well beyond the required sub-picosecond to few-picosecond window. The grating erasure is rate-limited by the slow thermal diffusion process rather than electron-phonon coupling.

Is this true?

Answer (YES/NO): NO